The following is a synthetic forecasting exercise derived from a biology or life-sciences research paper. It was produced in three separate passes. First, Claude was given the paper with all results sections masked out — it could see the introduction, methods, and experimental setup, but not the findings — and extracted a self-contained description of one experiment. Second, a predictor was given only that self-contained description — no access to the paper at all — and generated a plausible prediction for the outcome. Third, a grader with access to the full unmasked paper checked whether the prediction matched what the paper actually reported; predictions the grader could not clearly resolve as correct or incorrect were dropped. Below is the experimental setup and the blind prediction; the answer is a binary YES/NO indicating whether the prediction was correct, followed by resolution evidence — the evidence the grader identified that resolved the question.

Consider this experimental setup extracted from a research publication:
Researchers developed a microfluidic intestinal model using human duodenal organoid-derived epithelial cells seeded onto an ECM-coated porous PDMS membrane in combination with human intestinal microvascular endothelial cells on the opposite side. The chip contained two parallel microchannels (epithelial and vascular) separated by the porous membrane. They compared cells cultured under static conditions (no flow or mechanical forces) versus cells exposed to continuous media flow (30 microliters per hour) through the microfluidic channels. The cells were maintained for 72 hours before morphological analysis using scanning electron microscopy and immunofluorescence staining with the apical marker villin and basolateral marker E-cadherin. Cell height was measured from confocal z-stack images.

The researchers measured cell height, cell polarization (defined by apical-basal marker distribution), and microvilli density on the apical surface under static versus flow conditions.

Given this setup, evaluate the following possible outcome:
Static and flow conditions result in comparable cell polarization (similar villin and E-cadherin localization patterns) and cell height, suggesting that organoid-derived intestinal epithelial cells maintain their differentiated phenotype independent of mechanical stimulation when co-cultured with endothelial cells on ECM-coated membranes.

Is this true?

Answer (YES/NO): NO